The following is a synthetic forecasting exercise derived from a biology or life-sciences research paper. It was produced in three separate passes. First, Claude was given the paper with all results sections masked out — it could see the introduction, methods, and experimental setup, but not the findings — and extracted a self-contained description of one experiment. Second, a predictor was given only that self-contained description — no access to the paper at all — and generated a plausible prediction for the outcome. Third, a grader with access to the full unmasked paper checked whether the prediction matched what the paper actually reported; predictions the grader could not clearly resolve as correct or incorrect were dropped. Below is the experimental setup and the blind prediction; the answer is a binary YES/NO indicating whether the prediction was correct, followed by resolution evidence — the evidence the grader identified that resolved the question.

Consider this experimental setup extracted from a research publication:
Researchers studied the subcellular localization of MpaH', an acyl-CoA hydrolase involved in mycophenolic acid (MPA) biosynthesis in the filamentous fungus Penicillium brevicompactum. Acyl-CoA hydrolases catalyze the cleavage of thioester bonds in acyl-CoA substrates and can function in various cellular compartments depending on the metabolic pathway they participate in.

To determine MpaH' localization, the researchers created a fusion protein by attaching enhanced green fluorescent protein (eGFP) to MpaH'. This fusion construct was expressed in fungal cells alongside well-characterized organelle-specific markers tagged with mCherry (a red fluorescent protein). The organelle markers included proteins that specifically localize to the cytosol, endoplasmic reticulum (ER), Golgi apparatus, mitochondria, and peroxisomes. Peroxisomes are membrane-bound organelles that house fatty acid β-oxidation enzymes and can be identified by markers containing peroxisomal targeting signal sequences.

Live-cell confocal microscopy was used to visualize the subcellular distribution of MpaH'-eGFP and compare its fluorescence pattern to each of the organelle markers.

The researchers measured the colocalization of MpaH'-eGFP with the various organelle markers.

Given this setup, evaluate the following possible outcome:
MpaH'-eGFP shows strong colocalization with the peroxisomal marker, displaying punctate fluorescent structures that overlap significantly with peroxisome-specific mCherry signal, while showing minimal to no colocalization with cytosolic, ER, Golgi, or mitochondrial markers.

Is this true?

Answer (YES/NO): YES